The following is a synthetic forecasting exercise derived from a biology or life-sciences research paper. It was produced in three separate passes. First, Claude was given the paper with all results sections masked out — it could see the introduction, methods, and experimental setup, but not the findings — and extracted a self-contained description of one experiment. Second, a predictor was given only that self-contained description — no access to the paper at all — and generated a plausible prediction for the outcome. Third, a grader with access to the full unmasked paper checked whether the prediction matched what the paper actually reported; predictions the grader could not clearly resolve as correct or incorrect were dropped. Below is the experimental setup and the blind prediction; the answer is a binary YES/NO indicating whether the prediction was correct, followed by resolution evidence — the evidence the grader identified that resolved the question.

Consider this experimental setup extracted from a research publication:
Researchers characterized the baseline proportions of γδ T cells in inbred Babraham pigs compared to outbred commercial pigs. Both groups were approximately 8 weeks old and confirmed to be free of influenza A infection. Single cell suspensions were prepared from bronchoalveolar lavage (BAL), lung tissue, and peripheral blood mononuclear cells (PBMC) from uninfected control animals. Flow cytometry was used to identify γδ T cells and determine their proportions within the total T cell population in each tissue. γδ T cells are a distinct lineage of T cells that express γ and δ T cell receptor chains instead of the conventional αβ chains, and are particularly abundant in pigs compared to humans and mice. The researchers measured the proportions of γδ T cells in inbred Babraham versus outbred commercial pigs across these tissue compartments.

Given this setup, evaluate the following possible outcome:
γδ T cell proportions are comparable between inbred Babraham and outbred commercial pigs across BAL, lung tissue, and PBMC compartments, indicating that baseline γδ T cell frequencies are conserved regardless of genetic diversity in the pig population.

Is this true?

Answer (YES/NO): NO